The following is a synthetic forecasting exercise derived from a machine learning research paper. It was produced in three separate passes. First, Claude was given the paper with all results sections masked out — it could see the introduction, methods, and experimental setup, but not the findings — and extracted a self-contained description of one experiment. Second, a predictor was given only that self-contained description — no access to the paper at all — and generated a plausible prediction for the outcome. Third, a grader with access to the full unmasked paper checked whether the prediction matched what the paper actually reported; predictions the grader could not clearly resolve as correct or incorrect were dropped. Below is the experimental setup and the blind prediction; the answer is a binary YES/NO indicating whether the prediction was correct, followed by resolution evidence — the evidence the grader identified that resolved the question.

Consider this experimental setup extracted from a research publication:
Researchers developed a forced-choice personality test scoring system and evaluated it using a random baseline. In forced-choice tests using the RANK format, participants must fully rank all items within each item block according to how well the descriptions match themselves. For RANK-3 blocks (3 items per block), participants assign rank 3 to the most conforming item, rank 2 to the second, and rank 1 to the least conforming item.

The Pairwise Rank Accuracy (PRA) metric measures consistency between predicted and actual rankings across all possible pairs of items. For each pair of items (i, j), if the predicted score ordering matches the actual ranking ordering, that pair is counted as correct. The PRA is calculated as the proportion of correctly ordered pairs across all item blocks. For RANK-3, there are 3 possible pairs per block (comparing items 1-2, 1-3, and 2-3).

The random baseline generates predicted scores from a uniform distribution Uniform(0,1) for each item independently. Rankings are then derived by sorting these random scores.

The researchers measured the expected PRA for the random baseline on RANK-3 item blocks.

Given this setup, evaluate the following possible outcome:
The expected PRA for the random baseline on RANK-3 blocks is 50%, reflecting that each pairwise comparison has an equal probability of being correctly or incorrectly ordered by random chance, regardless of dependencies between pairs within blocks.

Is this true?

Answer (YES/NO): YES